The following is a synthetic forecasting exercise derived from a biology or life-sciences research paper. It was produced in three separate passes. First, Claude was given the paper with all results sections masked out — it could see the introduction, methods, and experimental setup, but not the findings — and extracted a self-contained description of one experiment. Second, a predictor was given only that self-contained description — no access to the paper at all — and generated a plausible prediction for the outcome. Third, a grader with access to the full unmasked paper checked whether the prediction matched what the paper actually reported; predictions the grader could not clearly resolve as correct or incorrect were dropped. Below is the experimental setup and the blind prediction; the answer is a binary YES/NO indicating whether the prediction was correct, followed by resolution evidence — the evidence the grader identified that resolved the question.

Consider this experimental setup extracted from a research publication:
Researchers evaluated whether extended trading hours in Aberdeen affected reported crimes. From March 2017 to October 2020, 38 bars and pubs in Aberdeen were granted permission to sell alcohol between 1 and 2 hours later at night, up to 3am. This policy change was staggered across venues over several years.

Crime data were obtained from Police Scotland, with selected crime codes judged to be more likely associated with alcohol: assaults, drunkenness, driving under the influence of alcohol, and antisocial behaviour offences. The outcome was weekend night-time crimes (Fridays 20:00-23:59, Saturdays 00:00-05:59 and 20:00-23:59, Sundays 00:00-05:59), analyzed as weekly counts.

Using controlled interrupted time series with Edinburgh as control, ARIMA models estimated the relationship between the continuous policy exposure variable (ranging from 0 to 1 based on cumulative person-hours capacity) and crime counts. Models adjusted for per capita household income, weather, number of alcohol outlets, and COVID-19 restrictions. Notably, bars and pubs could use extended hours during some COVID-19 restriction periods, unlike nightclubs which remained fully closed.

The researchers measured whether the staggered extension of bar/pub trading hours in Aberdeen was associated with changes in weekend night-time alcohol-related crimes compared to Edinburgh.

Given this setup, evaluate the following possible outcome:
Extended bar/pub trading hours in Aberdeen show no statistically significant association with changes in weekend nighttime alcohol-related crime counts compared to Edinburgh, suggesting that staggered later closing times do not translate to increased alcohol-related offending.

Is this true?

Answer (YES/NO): NO